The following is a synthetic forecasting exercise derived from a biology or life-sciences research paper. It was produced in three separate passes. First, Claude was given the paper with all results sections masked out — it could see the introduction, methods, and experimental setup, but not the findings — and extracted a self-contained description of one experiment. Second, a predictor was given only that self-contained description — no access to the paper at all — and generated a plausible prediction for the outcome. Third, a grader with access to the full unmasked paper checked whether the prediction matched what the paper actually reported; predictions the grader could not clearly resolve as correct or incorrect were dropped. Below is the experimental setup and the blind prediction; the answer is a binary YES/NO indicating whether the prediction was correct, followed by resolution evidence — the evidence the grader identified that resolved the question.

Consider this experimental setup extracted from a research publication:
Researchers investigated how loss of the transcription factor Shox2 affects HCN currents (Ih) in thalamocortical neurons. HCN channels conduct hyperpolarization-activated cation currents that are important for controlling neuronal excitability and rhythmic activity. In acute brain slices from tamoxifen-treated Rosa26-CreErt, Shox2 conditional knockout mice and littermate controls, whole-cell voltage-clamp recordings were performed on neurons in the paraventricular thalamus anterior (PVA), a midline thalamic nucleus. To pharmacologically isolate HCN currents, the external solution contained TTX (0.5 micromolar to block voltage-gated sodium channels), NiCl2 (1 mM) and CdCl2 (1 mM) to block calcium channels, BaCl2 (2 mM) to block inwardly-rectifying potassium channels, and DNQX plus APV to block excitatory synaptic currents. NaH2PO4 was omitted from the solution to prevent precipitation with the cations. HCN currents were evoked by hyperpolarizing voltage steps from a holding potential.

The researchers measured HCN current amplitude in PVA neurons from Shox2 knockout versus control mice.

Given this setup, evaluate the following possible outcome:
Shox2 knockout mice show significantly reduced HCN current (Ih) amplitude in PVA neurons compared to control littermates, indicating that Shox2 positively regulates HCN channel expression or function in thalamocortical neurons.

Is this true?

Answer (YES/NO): YES